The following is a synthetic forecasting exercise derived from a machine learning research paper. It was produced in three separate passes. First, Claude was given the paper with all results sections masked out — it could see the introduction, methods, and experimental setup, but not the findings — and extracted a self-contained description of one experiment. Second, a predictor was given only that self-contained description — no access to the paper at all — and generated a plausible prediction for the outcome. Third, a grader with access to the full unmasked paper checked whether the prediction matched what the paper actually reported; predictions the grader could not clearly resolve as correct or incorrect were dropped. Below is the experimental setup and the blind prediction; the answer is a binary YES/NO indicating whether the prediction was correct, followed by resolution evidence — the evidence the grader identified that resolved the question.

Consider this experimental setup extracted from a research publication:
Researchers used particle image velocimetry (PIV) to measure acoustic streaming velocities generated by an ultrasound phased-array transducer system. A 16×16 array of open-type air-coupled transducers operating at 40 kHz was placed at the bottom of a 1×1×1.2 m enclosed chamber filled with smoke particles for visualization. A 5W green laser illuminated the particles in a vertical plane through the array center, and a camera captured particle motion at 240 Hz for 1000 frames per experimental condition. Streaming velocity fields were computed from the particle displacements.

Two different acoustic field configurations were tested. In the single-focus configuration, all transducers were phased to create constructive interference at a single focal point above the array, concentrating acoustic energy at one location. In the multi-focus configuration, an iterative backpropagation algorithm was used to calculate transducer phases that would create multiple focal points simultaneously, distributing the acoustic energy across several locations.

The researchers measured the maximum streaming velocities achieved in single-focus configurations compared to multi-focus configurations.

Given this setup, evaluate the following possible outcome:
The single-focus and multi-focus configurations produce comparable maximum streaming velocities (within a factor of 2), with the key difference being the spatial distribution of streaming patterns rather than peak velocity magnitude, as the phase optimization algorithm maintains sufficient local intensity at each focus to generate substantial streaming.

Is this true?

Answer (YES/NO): NO